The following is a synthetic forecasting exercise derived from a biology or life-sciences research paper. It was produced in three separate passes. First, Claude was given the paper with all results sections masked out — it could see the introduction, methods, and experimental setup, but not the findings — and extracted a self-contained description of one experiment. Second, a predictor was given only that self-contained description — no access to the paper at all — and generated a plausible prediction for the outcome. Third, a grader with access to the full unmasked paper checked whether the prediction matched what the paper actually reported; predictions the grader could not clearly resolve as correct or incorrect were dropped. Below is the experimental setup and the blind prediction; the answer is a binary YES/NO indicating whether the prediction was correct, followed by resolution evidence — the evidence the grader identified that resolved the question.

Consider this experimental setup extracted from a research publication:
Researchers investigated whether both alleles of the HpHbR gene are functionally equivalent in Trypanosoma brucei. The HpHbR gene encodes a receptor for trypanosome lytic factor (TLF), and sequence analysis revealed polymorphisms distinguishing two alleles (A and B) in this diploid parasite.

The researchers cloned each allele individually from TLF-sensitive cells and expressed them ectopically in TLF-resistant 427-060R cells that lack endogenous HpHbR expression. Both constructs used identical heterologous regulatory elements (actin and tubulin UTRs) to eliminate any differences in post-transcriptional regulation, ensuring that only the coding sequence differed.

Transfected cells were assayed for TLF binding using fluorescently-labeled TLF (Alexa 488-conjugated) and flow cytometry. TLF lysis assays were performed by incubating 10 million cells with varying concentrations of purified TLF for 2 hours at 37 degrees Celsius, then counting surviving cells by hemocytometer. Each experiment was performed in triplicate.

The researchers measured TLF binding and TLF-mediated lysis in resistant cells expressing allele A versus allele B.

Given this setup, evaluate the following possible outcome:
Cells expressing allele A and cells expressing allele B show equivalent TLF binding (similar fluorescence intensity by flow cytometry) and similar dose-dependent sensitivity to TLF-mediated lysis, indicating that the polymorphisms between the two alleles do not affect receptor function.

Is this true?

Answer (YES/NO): YES